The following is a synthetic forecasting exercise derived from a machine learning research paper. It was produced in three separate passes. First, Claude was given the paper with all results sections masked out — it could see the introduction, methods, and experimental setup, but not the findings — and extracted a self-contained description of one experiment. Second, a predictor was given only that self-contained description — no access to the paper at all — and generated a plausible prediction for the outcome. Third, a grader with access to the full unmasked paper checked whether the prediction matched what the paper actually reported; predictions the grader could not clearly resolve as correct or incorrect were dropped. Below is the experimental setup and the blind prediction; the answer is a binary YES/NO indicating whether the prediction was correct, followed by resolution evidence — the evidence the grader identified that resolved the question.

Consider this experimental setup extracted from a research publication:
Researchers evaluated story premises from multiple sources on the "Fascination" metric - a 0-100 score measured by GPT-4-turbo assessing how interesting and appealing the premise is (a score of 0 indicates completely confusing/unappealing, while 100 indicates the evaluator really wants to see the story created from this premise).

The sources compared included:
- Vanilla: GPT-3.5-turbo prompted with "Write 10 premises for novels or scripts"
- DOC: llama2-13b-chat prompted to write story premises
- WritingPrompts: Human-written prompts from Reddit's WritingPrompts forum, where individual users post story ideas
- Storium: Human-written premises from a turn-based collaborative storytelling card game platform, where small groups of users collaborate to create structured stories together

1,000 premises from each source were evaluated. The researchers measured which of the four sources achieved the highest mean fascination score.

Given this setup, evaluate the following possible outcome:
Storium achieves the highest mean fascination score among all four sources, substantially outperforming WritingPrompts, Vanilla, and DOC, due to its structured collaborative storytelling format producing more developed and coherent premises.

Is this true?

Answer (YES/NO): NO